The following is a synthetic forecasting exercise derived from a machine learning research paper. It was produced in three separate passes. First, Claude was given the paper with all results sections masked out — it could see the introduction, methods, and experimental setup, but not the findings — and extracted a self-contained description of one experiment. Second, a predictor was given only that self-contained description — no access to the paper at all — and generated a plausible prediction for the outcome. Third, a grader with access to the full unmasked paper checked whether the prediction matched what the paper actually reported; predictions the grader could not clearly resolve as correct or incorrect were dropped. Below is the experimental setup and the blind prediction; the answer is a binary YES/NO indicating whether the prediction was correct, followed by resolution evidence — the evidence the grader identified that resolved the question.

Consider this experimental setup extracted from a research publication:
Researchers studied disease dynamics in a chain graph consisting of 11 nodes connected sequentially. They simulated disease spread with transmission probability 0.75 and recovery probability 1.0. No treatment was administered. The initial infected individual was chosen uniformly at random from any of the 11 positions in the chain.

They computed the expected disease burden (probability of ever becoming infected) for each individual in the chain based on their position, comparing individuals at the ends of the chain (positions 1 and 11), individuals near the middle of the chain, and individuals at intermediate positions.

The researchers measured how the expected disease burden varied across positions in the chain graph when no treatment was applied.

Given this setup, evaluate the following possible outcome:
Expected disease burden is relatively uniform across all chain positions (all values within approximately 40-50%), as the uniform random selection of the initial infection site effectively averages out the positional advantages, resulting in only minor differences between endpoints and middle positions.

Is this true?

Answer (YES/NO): NO